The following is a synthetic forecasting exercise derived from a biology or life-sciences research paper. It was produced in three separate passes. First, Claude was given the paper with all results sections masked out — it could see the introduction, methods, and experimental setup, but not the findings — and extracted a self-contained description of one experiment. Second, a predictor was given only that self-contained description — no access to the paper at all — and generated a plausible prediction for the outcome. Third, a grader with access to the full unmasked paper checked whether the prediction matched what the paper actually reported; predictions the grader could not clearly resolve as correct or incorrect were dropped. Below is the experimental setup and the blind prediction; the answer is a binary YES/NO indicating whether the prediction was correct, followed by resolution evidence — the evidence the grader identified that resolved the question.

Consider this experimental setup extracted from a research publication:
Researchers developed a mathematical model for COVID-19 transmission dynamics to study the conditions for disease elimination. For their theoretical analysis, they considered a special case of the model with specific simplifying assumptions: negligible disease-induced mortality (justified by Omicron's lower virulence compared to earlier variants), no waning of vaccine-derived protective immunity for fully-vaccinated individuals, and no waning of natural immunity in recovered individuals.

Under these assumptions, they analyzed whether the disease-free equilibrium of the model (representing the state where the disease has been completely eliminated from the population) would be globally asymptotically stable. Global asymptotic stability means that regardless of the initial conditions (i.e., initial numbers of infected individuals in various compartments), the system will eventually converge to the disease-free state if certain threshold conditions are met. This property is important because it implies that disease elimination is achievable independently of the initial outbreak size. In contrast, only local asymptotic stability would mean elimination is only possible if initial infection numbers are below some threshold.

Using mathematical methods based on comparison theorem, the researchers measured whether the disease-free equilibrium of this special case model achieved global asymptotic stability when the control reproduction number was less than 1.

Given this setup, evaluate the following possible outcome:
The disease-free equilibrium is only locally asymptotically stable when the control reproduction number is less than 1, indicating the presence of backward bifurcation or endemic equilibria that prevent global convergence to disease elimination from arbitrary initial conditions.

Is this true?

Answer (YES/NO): NO